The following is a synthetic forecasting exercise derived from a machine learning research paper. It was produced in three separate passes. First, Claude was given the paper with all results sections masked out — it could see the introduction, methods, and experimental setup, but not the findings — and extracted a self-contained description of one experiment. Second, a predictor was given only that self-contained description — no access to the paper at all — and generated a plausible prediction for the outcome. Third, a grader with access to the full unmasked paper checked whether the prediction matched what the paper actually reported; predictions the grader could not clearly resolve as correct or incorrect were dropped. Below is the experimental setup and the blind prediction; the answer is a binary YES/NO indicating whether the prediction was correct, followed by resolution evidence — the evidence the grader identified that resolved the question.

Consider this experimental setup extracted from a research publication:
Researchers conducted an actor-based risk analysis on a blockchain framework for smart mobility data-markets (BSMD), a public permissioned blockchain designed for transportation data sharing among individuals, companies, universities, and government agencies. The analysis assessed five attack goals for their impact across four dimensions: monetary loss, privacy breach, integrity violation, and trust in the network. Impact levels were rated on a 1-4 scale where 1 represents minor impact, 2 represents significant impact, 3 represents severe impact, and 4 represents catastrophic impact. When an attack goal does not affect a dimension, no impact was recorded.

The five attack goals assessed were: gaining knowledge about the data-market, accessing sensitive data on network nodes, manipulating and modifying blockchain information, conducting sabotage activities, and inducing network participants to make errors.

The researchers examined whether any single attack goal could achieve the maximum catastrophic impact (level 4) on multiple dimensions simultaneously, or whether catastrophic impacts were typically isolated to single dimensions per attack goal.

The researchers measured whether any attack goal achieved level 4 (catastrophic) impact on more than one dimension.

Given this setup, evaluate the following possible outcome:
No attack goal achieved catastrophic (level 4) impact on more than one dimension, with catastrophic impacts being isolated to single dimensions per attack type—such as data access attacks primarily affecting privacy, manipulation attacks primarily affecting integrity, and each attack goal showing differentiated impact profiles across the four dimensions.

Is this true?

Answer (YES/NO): NO